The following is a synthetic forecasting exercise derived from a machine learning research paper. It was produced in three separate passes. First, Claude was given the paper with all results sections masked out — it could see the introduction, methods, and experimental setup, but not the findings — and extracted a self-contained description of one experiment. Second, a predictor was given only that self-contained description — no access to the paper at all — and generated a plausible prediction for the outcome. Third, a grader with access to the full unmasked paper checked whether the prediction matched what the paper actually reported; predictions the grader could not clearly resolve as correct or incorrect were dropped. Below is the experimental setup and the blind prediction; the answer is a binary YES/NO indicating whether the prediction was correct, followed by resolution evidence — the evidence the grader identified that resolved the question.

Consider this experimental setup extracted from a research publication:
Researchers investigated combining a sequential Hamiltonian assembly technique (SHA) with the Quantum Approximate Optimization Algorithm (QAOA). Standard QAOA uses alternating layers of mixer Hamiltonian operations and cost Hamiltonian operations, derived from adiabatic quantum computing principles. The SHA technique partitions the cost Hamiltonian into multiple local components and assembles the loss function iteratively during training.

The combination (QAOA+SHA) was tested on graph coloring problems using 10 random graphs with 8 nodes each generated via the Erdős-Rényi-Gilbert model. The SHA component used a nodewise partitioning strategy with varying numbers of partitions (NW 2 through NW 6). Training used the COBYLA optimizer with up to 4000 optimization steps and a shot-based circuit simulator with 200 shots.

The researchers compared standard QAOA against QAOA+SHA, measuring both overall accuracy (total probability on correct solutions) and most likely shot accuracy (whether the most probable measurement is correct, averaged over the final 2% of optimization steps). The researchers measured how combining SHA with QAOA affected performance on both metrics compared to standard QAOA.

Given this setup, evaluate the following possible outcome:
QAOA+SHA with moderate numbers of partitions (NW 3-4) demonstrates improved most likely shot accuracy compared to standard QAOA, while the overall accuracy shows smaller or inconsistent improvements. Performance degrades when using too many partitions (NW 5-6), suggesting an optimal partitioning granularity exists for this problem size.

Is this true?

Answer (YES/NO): NO